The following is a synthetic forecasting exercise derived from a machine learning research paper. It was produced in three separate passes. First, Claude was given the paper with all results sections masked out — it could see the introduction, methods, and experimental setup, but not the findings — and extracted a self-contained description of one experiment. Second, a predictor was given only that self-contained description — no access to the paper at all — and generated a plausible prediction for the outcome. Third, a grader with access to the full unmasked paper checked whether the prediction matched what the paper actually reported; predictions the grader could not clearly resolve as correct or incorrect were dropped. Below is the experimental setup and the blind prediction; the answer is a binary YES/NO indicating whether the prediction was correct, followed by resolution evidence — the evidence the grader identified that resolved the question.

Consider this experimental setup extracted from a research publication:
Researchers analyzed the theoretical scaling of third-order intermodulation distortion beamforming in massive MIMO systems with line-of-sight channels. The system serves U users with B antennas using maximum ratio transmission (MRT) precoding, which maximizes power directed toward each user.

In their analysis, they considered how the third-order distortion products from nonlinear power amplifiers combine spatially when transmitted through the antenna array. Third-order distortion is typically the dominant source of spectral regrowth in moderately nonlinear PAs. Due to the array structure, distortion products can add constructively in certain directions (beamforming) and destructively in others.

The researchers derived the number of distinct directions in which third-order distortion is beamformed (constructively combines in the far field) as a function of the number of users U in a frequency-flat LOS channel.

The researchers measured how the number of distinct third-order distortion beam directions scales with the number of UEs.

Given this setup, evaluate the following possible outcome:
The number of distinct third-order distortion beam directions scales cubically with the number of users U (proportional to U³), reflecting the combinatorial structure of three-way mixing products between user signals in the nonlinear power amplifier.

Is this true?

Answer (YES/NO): YES